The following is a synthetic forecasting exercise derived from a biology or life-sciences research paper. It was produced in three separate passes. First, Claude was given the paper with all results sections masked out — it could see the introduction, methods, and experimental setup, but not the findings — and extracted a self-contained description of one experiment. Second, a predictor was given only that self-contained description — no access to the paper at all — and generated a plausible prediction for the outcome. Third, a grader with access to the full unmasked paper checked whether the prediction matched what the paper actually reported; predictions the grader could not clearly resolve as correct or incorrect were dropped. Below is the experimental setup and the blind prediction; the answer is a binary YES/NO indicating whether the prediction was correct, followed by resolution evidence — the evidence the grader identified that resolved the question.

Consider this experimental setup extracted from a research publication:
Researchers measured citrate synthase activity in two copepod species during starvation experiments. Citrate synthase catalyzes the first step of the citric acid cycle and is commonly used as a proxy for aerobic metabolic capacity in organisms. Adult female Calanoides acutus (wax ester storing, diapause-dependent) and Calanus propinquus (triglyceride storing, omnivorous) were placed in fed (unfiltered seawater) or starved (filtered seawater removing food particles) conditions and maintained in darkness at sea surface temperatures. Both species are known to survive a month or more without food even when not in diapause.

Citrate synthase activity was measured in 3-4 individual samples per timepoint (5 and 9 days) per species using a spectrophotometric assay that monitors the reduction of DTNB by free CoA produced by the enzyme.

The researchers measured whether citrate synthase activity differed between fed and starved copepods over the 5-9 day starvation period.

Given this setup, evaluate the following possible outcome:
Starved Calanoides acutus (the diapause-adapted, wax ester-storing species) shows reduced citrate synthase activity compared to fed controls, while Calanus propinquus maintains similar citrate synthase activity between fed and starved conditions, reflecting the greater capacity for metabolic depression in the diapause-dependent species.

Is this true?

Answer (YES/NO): NO